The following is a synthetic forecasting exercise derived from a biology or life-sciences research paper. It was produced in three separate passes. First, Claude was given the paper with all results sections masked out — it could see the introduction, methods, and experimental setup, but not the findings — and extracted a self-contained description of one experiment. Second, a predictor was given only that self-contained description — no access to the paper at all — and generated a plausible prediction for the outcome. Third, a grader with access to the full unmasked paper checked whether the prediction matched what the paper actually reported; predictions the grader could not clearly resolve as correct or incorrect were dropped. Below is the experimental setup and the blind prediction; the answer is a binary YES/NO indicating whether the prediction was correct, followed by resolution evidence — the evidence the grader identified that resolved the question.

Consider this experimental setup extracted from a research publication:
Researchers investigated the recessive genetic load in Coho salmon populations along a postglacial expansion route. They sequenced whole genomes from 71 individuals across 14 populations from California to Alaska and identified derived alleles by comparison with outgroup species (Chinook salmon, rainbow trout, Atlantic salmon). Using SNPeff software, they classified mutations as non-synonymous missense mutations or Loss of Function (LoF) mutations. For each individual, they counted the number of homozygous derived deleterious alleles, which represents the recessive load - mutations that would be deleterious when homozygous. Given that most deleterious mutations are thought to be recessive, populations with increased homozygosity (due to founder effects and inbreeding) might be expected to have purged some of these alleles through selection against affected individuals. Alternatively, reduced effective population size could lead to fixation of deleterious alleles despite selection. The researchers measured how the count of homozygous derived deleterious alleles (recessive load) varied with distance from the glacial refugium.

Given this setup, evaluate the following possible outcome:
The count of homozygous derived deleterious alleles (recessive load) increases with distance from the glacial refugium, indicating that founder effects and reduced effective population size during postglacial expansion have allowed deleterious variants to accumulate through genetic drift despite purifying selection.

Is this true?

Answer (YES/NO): YES